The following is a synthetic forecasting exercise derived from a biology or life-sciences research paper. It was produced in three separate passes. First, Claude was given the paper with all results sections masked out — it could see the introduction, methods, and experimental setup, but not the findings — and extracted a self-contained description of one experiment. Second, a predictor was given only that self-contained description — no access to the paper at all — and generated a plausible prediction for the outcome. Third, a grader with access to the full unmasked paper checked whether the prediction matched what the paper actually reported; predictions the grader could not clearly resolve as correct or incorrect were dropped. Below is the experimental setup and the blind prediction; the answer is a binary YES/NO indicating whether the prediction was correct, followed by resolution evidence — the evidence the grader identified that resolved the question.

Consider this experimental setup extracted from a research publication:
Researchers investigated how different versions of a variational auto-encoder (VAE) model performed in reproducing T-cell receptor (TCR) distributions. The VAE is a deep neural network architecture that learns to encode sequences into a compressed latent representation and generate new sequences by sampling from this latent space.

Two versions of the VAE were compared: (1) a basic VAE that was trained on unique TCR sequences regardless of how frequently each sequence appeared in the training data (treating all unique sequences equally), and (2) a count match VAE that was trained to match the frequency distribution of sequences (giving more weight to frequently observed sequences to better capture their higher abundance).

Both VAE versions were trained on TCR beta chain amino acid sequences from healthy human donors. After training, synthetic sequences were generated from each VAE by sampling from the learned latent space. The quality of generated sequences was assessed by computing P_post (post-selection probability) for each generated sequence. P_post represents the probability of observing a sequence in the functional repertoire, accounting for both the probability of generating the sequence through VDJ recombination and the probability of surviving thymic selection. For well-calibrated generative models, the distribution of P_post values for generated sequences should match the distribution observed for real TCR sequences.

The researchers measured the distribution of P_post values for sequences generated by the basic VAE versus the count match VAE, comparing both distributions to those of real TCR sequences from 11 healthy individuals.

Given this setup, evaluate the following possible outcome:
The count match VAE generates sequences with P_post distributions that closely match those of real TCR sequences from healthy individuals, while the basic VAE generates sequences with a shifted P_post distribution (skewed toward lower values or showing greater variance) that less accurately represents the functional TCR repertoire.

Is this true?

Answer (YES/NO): NO